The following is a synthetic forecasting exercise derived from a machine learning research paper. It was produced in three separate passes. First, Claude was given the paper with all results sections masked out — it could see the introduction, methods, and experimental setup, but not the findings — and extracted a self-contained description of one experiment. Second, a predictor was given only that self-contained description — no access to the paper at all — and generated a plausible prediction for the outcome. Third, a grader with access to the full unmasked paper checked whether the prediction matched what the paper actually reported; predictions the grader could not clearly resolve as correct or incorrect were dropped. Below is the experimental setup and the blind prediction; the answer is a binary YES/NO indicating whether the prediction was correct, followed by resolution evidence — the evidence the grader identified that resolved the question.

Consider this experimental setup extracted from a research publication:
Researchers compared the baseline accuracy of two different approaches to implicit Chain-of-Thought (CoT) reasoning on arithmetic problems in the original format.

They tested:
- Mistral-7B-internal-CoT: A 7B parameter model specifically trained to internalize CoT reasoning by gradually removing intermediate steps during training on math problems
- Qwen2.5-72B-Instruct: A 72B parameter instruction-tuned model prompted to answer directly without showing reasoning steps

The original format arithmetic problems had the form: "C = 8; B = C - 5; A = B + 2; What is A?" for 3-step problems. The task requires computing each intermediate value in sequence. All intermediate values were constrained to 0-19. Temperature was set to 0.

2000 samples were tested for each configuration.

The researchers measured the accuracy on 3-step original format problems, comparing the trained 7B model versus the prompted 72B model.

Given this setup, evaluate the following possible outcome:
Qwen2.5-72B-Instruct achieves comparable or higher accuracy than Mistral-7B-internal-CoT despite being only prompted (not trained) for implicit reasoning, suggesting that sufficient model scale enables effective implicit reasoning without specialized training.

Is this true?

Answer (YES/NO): YES